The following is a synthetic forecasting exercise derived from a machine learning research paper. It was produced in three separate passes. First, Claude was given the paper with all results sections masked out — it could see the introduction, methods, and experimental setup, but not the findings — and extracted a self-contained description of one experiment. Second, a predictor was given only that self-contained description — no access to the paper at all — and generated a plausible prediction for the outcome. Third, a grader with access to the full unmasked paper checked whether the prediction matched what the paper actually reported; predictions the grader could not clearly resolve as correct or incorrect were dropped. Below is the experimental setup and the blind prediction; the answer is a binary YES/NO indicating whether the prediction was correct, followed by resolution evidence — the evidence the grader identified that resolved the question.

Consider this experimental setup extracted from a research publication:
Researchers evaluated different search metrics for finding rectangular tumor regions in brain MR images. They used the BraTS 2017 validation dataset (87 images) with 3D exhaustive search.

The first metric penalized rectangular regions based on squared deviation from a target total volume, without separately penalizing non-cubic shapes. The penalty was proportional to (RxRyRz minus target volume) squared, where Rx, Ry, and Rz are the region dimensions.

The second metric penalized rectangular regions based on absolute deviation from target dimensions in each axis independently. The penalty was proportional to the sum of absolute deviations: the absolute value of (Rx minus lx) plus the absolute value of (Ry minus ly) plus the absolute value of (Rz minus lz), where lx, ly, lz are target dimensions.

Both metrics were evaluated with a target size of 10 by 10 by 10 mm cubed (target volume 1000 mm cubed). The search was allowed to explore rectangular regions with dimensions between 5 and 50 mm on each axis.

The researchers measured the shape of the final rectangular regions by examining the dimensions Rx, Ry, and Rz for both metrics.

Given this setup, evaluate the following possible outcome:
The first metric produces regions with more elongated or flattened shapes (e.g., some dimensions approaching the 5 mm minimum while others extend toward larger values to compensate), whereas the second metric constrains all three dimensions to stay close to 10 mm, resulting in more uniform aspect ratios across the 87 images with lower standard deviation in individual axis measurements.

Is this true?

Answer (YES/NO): YES